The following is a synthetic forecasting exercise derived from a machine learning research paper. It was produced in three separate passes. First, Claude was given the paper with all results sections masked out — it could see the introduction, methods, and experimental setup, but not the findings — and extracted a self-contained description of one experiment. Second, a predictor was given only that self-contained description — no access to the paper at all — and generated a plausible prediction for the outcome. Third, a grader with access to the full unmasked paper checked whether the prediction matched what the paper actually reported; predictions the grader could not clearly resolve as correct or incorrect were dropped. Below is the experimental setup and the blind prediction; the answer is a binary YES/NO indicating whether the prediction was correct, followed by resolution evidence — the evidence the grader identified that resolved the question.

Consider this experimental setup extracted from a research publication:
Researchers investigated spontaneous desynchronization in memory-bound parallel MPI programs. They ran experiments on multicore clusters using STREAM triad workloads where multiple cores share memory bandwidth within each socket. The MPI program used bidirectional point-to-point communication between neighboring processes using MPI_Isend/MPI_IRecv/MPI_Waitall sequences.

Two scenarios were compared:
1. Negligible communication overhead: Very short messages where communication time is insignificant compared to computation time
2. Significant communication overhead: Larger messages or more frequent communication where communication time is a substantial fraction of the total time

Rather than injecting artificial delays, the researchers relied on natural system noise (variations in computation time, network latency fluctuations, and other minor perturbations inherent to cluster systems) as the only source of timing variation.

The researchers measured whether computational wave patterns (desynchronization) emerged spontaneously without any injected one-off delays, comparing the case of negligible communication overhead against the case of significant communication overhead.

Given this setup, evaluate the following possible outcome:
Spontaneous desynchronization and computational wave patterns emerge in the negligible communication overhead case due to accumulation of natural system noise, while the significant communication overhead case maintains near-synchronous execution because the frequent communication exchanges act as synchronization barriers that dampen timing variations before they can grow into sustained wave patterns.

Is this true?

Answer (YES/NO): NO